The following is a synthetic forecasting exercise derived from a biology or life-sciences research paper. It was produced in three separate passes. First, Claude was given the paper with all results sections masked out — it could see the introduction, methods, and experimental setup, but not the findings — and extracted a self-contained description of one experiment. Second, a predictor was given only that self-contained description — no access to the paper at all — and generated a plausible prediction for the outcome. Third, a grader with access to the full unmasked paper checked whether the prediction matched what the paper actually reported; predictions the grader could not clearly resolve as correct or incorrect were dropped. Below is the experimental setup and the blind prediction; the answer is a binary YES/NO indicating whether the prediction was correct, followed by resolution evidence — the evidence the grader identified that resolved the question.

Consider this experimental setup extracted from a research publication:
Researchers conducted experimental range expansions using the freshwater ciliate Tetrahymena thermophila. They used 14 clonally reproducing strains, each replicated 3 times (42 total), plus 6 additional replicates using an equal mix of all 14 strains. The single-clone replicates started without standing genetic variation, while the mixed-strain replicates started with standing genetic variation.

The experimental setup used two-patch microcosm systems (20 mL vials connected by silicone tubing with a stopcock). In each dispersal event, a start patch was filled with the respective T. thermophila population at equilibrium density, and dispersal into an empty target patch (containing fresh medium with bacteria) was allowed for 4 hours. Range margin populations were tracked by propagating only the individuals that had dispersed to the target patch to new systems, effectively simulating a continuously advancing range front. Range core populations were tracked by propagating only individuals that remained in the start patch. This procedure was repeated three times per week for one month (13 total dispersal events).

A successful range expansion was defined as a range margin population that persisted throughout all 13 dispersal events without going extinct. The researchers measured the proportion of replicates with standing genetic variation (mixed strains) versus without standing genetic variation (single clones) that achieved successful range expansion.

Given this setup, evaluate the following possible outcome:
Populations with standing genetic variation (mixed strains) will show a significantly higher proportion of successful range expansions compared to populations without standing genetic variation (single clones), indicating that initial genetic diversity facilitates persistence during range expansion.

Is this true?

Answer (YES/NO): NO